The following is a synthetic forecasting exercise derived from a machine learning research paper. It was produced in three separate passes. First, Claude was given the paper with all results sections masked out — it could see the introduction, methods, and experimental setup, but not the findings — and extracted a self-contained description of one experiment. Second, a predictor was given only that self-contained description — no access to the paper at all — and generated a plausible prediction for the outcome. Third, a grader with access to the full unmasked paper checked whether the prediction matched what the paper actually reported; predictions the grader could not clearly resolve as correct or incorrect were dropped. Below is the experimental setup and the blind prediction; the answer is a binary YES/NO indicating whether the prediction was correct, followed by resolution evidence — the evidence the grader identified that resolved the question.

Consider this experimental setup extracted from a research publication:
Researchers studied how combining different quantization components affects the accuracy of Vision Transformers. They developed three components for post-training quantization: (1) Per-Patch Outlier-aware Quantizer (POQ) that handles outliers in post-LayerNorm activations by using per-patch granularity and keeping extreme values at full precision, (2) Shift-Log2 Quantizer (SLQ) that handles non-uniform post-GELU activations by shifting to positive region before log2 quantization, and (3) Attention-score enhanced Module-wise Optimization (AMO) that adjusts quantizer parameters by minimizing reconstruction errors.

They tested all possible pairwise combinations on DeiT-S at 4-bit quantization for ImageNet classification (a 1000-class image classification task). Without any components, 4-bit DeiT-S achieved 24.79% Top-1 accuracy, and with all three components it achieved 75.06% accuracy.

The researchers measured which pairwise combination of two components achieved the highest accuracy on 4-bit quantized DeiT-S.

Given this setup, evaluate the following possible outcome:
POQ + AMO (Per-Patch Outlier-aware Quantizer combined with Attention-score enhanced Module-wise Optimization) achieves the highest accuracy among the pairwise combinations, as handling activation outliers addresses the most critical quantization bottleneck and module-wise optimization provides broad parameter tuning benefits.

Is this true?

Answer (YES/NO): NO